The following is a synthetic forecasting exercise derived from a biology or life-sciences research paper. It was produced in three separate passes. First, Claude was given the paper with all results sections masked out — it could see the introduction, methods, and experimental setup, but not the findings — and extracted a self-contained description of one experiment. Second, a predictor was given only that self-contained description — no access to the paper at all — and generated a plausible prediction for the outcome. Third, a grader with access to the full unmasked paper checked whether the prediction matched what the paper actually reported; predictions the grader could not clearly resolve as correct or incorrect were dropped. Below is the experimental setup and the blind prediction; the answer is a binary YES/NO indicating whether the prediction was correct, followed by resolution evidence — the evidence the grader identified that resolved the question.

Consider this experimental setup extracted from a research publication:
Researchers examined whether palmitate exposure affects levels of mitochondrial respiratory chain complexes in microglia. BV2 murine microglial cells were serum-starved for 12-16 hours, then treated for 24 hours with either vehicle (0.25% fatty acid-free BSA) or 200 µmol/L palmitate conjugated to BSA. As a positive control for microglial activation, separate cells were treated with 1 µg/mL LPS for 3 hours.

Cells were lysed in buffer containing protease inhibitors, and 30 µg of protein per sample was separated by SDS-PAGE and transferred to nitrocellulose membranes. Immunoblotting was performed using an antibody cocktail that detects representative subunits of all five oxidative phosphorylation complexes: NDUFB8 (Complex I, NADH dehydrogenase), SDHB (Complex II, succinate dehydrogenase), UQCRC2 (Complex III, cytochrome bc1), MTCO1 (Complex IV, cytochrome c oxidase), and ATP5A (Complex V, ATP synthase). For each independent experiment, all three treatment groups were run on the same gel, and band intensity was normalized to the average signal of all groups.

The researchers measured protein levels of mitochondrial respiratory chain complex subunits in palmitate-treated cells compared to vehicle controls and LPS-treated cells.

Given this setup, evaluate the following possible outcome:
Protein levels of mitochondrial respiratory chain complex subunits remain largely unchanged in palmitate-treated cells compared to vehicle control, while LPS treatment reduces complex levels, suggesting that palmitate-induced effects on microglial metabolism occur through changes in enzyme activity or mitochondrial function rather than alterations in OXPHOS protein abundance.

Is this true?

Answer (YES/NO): NO